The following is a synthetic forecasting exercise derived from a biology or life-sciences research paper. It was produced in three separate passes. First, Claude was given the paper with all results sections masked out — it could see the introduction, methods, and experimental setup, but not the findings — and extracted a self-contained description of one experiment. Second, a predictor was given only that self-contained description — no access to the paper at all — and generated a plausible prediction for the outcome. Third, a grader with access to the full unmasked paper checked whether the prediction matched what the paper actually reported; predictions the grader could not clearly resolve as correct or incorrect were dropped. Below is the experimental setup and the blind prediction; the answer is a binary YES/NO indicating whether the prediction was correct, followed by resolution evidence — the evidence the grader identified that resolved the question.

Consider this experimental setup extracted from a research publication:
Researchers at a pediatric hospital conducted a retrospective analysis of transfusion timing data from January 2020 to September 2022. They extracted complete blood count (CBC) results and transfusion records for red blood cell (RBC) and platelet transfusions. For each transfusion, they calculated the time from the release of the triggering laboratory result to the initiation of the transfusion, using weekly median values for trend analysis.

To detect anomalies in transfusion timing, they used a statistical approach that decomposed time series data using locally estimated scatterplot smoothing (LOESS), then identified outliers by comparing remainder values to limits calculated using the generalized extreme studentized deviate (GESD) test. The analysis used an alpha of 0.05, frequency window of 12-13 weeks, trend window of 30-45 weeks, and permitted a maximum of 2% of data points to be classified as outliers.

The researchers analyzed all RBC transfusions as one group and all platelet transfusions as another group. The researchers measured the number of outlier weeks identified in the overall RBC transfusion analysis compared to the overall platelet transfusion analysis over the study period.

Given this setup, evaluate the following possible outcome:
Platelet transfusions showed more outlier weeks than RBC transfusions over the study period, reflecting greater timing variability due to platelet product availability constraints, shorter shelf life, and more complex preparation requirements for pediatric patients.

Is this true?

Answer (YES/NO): NO